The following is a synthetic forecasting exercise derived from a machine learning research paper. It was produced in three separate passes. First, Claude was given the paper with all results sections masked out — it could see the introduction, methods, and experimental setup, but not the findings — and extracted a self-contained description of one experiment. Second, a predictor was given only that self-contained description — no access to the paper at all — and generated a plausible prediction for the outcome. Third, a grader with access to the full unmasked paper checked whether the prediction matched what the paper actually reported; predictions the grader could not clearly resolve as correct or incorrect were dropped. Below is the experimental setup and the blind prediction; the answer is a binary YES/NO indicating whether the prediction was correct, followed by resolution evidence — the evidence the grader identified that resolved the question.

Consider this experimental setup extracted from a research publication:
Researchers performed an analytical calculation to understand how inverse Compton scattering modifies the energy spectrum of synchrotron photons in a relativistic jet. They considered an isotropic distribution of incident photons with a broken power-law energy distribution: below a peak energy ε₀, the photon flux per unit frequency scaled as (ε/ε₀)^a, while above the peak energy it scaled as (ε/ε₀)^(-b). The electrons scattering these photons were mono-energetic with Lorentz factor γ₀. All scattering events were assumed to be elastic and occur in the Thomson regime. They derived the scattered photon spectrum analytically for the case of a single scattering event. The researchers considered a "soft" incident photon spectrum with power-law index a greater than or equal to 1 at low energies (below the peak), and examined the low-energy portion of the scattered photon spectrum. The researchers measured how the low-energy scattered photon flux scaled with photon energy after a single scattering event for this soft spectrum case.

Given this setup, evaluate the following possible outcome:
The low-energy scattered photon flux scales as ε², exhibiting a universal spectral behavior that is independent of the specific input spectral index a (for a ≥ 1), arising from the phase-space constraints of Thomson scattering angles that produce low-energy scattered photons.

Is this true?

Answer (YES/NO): NO